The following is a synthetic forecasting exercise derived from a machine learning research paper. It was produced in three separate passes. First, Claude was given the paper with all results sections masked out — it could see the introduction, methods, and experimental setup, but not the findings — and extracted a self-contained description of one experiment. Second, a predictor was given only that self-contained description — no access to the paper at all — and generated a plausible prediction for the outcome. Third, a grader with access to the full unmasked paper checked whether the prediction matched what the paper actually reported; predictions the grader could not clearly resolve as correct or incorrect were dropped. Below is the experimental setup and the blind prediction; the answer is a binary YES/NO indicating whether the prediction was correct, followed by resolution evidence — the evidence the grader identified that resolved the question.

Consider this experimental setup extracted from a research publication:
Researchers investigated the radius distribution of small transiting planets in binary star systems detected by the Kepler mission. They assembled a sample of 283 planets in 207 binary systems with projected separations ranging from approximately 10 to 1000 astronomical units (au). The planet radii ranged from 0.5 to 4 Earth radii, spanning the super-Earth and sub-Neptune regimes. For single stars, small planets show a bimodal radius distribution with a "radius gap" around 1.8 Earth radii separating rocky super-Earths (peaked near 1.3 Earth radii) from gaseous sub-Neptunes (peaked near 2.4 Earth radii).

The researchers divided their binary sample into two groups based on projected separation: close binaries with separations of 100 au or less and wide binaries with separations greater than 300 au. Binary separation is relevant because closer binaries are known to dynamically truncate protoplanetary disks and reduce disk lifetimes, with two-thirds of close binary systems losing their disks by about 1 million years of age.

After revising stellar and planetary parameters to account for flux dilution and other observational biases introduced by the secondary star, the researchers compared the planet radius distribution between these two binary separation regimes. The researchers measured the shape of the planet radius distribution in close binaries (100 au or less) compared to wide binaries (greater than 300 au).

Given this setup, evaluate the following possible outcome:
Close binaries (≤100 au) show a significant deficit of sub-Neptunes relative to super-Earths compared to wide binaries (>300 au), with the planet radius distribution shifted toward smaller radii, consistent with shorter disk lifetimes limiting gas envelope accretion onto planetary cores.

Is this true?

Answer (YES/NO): YES